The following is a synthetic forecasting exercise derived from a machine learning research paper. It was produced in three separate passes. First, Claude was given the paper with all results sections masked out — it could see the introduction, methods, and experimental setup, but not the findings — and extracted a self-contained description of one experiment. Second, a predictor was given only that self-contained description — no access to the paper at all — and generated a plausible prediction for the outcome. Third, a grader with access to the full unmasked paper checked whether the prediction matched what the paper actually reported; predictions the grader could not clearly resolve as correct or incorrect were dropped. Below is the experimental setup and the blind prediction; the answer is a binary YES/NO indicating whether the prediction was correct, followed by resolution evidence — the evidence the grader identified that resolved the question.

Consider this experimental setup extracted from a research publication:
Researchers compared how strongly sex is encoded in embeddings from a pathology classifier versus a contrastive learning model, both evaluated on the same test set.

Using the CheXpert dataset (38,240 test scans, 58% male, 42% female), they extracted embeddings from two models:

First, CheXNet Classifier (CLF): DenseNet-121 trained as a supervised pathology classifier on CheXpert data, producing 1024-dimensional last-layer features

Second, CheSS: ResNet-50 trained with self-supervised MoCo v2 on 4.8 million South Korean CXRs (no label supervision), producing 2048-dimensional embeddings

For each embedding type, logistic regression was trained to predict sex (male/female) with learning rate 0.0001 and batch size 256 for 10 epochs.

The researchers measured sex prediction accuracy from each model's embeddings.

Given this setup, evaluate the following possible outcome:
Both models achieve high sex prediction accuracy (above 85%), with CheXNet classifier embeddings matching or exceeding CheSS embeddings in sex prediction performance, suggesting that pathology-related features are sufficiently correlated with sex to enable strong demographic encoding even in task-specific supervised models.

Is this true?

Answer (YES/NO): NO